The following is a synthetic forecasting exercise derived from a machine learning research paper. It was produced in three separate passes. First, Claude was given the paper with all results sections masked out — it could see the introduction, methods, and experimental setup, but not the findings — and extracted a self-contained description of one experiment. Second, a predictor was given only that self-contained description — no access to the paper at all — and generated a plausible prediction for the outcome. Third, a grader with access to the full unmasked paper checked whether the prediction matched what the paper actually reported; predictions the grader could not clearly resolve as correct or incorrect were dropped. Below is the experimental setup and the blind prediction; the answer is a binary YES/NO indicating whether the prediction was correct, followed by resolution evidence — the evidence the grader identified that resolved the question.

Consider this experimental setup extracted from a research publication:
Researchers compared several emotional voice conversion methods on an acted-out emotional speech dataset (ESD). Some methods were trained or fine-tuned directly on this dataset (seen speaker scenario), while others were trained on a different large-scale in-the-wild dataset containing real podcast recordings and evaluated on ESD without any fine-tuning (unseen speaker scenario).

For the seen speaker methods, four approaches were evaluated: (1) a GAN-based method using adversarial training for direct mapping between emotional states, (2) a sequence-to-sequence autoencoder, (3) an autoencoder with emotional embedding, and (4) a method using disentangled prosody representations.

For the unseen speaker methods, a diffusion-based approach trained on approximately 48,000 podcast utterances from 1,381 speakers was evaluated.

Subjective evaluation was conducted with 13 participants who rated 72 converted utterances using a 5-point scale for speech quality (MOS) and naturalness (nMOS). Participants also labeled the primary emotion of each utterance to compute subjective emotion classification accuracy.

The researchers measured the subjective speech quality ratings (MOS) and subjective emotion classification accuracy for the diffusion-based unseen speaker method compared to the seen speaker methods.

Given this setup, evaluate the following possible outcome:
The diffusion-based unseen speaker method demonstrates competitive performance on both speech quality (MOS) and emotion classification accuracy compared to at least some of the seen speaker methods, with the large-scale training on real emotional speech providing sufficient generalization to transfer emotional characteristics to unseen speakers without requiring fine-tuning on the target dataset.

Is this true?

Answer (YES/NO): YES